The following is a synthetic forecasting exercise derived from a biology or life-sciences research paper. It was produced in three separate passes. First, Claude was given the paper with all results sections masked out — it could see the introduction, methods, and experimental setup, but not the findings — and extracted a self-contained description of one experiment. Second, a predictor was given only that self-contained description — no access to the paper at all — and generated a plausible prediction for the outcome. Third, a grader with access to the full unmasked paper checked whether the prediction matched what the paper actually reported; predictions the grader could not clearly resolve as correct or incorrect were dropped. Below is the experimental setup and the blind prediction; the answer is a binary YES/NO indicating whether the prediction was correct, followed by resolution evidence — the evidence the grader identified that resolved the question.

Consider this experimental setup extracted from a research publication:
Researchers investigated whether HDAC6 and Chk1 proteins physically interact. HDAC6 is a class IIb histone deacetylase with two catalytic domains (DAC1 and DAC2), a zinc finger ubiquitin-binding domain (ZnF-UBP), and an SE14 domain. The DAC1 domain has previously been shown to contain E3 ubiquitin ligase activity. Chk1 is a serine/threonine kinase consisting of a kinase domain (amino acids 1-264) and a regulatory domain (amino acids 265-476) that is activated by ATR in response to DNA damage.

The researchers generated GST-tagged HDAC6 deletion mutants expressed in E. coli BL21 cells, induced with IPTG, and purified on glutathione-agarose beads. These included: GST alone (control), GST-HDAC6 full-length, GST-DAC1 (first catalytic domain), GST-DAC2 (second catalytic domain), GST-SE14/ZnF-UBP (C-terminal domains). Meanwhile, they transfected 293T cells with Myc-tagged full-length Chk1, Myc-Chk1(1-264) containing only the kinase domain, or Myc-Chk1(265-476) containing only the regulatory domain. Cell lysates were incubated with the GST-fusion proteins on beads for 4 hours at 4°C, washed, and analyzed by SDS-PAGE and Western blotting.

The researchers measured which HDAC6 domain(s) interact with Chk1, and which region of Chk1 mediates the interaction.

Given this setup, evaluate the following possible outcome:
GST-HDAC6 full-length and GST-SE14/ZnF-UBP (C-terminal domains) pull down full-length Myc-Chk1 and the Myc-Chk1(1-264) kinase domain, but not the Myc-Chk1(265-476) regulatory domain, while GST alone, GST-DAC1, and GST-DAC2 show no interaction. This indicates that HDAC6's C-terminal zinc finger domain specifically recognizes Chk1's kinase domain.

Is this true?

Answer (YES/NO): NO